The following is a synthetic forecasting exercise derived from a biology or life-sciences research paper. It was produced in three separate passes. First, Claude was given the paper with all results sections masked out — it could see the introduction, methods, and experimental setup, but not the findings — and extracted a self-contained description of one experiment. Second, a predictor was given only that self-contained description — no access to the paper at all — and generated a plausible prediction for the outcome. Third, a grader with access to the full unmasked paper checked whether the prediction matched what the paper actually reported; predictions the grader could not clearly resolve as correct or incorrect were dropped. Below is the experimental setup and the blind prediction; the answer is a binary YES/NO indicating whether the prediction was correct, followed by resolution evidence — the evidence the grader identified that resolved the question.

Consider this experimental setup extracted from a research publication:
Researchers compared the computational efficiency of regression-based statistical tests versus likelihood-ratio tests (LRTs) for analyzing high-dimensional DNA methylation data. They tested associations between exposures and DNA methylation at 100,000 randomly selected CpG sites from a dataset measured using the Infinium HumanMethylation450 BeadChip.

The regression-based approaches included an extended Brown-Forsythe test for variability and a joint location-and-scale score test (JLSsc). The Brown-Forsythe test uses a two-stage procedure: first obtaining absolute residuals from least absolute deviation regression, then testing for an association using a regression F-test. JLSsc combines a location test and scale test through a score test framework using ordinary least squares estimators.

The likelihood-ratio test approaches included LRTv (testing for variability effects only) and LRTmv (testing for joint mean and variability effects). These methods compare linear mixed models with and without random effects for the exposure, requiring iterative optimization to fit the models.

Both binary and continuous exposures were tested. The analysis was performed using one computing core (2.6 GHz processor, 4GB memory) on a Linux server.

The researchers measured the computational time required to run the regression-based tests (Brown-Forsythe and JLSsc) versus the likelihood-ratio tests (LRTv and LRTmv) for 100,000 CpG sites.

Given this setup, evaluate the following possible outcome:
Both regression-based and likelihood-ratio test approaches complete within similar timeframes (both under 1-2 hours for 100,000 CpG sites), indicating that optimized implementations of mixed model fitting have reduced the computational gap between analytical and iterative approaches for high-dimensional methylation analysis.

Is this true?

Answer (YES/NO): NO